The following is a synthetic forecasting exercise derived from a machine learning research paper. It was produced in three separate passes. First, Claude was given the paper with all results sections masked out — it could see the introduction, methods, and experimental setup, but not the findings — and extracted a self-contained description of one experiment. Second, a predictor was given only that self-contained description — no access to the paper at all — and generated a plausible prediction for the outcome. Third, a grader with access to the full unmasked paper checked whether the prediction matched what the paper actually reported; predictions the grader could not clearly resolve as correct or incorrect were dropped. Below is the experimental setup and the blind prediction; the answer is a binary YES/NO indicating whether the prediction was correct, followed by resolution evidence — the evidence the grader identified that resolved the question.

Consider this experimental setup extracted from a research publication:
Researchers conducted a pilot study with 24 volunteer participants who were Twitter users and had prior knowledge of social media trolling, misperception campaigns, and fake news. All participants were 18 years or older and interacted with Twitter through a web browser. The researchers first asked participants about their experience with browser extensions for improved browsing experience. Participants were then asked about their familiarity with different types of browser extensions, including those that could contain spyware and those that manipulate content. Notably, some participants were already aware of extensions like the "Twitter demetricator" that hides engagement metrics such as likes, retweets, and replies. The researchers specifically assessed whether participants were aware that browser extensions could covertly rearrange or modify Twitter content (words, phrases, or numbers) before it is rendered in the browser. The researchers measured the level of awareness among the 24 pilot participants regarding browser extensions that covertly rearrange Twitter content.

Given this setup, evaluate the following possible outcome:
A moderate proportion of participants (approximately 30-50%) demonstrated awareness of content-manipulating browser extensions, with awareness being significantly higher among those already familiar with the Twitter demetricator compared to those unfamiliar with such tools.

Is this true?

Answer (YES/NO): NO